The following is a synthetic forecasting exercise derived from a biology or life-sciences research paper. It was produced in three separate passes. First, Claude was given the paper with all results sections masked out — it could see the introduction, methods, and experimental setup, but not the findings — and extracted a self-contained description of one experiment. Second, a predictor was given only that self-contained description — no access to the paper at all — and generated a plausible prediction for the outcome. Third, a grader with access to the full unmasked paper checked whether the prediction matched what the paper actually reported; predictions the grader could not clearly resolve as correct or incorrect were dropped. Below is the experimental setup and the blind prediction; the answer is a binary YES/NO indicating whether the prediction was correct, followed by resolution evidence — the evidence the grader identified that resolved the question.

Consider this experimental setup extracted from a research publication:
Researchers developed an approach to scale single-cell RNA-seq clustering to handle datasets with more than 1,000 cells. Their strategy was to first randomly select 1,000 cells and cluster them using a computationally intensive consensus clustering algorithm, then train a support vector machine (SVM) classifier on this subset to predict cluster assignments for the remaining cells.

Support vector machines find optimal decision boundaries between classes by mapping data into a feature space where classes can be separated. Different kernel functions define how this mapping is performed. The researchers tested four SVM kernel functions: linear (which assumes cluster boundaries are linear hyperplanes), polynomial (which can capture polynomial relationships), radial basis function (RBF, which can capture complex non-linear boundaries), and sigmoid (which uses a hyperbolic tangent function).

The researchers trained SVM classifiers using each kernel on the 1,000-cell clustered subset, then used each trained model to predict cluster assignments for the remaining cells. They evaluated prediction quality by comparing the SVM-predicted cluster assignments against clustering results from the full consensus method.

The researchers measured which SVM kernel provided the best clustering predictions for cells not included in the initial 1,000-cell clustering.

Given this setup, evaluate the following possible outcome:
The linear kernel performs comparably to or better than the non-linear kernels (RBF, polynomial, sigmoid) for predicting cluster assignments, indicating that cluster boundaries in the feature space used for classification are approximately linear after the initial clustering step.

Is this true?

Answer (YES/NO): YES